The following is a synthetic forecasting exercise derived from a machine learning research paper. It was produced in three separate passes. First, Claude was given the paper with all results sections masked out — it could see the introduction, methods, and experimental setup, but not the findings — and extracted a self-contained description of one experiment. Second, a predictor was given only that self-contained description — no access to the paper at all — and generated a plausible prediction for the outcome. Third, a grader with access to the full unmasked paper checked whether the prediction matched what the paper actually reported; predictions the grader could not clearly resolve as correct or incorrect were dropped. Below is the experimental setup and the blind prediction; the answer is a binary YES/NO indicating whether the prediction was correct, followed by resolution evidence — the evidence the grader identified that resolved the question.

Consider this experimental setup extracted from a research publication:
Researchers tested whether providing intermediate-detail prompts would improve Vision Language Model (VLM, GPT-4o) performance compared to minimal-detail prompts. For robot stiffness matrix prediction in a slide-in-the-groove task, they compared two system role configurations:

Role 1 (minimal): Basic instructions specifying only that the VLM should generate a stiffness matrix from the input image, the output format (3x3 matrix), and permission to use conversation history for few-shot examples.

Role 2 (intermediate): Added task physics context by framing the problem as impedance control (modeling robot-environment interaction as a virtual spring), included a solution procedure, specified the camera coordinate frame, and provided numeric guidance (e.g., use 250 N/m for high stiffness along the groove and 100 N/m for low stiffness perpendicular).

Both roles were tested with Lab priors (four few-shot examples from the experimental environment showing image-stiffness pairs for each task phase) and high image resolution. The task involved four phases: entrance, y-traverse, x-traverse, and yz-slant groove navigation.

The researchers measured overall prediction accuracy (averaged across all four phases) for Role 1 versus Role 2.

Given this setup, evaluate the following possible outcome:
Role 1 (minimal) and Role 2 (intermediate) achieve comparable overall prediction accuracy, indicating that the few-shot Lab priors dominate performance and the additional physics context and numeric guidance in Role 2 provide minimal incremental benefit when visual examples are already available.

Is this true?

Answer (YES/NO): YES